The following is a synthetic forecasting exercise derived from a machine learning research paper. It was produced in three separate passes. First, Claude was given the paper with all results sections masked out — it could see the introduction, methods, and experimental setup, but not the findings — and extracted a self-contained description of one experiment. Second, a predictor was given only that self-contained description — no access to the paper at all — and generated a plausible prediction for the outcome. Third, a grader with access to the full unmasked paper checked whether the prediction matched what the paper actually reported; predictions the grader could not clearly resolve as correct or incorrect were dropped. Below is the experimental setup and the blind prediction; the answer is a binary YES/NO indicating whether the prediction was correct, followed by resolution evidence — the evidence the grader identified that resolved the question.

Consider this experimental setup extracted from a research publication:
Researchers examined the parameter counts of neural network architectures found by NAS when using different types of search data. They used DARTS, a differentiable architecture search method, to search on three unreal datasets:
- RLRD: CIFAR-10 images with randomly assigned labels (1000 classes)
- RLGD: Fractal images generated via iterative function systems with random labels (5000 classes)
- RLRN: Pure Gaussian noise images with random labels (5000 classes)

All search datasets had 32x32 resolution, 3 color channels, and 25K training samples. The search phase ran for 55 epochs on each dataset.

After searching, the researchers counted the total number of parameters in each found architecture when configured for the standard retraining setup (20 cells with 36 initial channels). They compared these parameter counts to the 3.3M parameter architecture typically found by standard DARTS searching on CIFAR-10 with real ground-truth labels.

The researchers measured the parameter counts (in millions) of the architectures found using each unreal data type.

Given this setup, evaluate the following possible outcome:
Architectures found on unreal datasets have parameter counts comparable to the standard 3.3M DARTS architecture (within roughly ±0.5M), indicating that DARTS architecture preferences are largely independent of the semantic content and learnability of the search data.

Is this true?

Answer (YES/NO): NO